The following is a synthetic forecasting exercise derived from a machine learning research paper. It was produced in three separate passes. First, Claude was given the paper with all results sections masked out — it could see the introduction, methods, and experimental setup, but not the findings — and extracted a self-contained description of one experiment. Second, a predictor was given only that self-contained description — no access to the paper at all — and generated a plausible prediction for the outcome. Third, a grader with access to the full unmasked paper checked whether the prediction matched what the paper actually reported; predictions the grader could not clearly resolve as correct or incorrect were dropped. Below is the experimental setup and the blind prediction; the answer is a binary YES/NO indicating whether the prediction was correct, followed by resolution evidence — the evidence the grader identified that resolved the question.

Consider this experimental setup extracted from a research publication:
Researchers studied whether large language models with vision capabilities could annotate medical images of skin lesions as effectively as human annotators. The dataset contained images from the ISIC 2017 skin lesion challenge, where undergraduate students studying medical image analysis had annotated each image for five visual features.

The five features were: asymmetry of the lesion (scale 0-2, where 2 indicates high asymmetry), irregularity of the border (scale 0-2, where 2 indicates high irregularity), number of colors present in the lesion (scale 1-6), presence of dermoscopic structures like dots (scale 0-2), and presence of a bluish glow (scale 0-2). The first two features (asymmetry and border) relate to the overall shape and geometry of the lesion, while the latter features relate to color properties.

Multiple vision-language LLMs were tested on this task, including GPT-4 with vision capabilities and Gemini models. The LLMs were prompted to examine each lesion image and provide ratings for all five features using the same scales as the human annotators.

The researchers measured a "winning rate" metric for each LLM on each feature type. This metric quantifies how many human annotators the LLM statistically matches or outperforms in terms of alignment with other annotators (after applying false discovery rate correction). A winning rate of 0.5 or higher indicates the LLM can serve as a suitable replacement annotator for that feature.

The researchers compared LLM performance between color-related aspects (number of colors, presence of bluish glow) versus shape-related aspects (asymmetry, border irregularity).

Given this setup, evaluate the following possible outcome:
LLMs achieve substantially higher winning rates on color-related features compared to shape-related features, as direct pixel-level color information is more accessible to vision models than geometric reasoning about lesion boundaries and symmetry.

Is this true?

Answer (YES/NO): YES